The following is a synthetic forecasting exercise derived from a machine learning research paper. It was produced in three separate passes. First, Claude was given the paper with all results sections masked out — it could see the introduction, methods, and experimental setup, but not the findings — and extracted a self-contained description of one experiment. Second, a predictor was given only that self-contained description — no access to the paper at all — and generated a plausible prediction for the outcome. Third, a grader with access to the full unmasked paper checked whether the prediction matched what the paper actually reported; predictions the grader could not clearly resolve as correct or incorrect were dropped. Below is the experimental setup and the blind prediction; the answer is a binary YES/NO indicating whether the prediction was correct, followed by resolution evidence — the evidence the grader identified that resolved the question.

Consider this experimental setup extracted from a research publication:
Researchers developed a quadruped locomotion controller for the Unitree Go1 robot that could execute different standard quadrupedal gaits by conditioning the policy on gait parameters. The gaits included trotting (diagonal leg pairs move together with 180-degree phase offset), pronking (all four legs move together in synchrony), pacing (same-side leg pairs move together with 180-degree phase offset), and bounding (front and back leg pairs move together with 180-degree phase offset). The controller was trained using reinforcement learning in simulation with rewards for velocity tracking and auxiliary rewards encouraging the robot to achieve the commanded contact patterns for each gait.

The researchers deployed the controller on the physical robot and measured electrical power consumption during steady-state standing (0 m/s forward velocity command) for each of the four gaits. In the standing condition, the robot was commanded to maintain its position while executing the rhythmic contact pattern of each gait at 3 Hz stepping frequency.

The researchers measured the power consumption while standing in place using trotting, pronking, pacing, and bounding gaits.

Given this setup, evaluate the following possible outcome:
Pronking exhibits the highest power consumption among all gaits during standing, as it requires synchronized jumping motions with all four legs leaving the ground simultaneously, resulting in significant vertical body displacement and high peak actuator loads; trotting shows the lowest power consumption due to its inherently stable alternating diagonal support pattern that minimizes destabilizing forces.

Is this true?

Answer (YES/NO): YES